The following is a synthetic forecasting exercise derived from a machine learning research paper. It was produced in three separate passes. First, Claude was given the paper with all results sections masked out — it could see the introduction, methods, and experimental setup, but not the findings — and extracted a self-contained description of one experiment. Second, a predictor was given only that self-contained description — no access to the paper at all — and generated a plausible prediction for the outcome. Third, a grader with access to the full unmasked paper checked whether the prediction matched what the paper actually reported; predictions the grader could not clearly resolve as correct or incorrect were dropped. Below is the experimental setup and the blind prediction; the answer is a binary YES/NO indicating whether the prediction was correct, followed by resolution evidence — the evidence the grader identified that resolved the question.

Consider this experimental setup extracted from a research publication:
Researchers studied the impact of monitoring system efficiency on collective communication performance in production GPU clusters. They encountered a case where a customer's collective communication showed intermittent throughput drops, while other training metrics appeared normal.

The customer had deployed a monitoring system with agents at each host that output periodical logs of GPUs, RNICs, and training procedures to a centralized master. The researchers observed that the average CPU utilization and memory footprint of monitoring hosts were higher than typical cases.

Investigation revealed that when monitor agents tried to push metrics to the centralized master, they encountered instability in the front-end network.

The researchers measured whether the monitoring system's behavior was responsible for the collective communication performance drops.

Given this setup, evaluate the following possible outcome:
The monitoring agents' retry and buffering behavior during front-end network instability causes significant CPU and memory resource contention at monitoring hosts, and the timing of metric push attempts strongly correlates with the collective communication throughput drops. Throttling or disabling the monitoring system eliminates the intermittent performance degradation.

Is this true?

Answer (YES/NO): NO